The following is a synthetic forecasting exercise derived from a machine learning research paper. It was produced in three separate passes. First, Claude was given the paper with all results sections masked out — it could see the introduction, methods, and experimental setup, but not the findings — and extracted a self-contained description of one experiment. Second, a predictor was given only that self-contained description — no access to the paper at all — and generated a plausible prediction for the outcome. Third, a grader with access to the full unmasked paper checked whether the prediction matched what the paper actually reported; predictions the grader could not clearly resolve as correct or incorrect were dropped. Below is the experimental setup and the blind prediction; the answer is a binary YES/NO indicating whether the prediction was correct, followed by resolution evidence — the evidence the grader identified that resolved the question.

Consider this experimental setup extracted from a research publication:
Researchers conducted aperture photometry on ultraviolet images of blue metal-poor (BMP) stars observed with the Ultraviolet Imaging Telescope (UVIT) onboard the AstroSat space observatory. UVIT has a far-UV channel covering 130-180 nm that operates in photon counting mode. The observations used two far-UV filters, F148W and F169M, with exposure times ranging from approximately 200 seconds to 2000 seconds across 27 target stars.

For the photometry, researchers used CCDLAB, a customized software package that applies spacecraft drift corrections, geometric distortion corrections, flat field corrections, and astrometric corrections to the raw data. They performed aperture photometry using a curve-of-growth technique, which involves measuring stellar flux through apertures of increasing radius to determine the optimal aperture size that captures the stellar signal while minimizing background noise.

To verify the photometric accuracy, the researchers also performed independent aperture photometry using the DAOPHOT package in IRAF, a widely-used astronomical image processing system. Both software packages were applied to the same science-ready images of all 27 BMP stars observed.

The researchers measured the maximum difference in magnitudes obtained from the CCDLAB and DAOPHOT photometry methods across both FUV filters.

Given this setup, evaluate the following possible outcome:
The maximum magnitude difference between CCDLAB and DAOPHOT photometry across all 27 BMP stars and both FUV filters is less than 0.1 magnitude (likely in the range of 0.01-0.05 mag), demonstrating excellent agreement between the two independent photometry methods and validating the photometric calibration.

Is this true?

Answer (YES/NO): YES